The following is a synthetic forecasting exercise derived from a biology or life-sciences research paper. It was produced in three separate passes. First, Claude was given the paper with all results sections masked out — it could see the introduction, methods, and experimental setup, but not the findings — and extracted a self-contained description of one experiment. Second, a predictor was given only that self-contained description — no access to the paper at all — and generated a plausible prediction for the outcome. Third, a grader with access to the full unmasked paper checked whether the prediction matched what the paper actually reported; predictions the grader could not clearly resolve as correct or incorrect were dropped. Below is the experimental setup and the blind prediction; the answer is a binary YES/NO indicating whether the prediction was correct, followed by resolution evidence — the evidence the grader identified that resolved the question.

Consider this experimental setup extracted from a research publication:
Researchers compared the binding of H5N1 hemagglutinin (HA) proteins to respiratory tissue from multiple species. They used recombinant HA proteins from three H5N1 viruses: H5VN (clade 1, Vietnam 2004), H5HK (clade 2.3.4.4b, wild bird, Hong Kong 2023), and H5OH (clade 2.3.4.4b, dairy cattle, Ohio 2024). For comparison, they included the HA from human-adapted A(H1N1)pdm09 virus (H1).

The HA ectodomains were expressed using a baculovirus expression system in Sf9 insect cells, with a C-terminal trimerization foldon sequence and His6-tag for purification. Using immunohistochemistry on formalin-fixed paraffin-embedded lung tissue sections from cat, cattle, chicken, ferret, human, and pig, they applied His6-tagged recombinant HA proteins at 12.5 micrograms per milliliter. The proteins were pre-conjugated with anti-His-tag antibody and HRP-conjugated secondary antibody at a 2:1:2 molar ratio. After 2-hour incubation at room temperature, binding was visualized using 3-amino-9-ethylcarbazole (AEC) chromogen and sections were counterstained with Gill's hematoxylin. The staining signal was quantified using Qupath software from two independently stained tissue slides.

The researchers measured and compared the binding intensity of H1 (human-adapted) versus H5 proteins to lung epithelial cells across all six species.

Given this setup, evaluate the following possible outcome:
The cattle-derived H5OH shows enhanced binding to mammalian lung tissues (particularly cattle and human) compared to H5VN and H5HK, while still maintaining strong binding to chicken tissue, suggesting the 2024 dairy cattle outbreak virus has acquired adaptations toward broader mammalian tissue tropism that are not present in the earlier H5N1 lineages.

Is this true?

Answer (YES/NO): NO